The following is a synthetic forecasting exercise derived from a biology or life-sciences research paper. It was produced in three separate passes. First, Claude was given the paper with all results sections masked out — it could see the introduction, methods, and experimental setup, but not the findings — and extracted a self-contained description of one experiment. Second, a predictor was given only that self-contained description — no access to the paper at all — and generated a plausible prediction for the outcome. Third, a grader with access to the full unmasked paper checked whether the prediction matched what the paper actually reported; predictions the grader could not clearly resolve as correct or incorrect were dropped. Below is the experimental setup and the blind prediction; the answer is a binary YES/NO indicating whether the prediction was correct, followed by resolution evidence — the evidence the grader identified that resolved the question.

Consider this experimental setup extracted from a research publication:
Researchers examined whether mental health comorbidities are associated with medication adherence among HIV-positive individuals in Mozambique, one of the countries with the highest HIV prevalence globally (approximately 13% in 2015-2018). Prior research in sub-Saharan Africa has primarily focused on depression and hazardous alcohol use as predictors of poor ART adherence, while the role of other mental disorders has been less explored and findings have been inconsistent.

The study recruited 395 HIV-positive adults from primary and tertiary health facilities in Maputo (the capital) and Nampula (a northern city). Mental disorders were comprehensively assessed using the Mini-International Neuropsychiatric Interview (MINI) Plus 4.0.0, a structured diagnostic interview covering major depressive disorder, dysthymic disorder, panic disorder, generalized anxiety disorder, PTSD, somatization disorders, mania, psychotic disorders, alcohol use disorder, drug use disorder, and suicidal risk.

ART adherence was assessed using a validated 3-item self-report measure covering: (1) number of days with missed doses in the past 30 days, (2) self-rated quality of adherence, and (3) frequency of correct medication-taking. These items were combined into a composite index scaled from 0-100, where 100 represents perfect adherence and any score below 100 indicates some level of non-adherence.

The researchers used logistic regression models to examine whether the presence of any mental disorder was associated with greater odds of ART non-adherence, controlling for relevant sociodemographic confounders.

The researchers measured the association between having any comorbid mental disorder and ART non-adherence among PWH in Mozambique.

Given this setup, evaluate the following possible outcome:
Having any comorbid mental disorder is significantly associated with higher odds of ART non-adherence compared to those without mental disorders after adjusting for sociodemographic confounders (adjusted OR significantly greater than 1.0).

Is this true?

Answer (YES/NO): NO